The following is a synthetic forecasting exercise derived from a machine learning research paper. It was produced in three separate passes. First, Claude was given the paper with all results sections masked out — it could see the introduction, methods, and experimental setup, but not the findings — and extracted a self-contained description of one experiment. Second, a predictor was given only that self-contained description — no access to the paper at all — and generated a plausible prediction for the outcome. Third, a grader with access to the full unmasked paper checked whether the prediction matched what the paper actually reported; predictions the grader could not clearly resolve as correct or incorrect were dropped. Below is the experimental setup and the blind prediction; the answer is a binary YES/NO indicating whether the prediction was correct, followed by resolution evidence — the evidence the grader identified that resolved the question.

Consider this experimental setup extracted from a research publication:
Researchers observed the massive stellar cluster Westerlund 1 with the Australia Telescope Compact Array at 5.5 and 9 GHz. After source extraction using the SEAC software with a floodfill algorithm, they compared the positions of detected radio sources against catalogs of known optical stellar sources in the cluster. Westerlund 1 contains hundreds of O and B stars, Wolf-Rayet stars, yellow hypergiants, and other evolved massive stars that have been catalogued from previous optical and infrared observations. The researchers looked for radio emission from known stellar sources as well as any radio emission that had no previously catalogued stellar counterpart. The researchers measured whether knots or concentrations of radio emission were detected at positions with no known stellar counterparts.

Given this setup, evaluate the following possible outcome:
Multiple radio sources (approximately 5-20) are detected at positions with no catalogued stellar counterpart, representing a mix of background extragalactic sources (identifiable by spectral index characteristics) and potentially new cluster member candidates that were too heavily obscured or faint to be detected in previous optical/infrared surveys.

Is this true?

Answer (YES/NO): NO